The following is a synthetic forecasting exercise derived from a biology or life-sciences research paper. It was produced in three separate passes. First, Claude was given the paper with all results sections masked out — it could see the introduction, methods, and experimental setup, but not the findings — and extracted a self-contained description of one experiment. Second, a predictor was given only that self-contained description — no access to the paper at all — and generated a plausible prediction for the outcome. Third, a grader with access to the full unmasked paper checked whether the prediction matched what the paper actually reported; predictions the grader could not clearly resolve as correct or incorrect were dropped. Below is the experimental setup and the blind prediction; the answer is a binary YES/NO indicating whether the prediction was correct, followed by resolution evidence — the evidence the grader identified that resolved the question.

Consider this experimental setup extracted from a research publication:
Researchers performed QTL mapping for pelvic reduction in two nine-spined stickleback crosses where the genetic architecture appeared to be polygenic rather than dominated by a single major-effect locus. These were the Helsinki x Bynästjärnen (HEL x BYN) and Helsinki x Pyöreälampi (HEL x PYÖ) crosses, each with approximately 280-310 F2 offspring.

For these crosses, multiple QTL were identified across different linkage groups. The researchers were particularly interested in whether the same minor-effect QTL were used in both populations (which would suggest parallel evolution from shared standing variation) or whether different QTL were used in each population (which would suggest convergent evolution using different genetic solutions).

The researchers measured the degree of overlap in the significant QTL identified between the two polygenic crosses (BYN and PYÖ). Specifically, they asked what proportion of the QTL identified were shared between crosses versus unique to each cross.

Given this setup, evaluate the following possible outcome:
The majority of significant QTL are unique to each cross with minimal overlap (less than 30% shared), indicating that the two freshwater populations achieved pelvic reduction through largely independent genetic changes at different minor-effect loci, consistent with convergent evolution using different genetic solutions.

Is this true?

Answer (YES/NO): YES